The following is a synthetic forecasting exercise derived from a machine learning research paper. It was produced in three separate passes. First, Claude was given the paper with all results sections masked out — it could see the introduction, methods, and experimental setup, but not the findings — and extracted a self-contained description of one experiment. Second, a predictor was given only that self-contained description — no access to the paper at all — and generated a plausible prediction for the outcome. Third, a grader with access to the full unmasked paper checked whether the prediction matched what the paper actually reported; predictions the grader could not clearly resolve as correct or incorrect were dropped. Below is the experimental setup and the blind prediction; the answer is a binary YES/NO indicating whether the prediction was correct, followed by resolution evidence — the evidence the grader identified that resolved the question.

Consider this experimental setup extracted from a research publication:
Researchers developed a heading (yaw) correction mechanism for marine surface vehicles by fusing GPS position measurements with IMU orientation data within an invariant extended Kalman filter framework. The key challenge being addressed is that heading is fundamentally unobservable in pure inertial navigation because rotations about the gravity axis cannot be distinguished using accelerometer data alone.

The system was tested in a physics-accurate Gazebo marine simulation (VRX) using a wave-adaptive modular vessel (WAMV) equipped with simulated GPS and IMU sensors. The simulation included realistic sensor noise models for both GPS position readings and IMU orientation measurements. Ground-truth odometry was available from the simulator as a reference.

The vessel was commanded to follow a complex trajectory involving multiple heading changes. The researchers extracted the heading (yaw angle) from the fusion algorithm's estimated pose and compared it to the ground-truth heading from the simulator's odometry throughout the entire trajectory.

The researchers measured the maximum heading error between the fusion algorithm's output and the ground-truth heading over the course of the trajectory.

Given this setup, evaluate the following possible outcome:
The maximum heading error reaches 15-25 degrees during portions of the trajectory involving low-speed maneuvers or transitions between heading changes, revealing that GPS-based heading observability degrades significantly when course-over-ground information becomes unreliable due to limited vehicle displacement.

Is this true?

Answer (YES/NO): NO